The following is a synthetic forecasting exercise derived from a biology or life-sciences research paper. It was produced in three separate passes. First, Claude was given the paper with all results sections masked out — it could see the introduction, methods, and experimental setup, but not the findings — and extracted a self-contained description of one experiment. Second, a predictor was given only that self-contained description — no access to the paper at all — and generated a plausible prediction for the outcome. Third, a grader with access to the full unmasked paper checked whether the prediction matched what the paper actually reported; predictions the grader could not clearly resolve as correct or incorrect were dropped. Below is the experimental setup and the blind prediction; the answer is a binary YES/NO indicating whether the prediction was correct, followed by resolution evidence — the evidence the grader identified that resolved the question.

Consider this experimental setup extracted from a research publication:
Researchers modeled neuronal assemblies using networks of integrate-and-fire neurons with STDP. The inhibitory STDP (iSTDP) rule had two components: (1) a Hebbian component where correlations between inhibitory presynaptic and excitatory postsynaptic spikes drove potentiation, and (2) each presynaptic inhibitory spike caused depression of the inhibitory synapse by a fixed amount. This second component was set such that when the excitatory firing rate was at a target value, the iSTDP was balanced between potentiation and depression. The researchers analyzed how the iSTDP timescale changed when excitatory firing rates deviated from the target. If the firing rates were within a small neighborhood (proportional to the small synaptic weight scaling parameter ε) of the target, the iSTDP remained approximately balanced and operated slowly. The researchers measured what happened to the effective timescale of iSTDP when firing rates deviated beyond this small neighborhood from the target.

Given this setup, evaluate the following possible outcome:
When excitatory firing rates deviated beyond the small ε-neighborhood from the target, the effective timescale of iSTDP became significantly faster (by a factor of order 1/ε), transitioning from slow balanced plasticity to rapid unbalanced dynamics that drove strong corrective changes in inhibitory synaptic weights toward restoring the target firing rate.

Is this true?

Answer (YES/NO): YES